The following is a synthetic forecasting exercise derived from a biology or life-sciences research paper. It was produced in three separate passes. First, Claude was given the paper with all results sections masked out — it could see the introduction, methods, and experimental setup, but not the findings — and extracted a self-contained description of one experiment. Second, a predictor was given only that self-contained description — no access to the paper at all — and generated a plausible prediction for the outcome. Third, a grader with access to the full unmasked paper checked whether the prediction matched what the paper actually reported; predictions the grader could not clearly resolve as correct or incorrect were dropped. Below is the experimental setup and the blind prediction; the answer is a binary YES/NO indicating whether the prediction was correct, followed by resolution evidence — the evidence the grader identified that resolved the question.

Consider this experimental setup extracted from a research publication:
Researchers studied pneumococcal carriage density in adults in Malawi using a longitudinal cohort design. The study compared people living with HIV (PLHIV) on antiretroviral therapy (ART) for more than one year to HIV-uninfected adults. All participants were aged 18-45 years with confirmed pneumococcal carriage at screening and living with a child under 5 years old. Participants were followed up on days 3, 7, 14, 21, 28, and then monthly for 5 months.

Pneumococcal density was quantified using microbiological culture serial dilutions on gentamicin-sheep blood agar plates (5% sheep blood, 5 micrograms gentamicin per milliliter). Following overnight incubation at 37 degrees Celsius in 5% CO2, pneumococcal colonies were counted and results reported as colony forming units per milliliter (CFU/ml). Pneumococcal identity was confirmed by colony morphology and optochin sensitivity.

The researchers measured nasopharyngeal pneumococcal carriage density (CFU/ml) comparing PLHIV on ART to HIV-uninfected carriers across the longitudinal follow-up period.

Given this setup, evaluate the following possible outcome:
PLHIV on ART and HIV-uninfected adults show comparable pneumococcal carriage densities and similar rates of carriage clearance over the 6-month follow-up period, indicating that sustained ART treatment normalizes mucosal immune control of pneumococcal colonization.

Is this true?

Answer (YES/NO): NO